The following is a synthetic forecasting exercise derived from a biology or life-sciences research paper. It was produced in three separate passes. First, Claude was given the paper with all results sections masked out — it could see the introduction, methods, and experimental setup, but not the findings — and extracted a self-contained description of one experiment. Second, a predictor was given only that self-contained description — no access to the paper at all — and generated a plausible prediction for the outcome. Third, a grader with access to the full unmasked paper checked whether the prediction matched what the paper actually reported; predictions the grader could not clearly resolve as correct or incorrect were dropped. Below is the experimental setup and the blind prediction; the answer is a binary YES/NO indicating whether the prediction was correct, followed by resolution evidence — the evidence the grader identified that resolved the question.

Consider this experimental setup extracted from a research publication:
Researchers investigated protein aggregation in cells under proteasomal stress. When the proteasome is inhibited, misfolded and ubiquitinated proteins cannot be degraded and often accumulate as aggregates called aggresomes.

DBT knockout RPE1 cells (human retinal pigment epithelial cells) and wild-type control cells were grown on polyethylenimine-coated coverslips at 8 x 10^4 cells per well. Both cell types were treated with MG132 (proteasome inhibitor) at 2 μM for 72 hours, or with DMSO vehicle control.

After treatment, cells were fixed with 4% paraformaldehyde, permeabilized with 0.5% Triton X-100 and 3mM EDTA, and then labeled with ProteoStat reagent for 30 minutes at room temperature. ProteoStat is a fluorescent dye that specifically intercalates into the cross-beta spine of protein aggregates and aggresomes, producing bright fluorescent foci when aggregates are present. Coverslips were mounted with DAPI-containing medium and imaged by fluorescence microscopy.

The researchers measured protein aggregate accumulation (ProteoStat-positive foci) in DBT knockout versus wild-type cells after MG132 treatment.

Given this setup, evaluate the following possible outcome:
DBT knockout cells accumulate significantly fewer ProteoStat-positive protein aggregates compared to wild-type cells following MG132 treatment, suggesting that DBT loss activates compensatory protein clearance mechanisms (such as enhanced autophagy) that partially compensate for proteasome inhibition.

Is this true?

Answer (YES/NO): YES